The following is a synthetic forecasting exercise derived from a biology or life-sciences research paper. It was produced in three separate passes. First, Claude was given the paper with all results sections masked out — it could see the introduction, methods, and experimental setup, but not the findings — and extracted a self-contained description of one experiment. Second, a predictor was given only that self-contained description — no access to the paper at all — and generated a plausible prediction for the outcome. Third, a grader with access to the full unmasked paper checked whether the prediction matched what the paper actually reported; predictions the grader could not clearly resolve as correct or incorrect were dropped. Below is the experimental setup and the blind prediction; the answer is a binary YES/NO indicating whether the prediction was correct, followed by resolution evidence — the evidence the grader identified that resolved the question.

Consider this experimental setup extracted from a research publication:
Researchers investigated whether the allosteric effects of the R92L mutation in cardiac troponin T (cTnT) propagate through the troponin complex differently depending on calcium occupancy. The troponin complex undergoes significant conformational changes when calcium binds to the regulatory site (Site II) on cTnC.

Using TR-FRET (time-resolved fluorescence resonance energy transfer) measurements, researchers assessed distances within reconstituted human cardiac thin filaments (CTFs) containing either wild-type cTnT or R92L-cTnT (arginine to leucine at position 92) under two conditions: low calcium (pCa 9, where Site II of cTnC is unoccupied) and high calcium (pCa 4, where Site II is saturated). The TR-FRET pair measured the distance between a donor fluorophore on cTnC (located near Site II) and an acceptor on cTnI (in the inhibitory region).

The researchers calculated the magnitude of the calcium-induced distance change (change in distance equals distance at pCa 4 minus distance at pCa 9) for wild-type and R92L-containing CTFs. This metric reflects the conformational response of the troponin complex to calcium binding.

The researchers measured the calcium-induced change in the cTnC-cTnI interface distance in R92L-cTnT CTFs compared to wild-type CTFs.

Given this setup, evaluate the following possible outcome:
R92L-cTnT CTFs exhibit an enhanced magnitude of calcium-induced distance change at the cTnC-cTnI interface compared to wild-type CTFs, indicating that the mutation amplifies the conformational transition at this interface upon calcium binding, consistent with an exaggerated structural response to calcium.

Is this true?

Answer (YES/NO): YES